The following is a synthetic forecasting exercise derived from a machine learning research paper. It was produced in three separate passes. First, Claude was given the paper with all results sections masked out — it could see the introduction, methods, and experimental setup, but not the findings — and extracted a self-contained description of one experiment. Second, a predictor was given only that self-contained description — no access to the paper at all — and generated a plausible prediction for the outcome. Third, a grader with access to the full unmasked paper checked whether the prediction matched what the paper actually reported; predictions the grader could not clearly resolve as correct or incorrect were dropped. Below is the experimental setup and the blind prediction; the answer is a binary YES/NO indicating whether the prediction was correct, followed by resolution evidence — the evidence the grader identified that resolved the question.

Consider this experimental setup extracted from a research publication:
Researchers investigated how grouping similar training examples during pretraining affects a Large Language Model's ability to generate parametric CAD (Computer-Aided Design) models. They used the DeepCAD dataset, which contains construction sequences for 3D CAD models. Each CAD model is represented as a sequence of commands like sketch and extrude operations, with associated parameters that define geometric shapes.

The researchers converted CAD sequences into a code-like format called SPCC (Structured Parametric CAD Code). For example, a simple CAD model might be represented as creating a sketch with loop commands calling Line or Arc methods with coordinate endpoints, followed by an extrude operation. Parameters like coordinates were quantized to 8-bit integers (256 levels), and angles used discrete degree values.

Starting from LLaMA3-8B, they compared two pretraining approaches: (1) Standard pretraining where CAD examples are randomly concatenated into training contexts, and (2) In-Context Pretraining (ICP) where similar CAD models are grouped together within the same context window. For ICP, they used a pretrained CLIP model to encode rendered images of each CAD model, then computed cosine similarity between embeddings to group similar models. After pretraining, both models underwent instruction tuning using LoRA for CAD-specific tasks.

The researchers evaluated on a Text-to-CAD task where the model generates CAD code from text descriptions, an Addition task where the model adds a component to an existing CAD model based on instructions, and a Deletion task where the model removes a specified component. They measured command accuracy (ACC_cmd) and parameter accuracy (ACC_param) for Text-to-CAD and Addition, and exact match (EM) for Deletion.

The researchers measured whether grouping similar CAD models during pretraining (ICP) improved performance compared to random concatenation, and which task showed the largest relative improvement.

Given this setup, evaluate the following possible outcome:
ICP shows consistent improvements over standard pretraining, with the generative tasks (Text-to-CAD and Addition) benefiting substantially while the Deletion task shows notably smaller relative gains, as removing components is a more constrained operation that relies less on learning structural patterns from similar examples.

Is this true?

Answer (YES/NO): NO